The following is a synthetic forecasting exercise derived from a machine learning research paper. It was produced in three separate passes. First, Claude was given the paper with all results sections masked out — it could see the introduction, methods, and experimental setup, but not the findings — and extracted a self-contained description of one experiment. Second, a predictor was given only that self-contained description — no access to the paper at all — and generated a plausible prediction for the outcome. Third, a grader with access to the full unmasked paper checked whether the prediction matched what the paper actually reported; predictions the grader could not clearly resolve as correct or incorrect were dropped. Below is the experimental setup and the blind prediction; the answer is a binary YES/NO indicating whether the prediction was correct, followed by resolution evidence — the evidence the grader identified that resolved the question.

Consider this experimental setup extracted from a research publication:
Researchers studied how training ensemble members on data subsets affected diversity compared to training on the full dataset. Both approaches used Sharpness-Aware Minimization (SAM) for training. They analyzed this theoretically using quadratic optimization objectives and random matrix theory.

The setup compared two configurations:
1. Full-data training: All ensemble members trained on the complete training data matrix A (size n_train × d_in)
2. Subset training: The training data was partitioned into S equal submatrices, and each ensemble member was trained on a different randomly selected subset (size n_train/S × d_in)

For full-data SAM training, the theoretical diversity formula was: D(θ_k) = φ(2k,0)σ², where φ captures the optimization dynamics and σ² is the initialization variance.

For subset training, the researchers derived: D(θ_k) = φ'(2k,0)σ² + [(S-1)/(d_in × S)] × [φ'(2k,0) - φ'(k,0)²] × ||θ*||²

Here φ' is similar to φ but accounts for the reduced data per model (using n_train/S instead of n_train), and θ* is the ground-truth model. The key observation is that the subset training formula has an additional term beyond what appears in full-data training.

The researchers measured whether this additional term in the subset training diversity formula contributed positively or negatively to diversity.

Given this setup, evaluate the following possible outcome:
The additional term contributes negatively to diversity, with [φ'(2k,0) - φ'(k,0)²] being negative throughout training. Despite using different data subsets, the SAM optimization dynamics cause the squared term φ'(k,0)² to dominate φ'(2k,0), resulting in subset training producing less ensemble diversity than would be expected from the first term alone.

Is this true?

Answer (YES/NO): NO